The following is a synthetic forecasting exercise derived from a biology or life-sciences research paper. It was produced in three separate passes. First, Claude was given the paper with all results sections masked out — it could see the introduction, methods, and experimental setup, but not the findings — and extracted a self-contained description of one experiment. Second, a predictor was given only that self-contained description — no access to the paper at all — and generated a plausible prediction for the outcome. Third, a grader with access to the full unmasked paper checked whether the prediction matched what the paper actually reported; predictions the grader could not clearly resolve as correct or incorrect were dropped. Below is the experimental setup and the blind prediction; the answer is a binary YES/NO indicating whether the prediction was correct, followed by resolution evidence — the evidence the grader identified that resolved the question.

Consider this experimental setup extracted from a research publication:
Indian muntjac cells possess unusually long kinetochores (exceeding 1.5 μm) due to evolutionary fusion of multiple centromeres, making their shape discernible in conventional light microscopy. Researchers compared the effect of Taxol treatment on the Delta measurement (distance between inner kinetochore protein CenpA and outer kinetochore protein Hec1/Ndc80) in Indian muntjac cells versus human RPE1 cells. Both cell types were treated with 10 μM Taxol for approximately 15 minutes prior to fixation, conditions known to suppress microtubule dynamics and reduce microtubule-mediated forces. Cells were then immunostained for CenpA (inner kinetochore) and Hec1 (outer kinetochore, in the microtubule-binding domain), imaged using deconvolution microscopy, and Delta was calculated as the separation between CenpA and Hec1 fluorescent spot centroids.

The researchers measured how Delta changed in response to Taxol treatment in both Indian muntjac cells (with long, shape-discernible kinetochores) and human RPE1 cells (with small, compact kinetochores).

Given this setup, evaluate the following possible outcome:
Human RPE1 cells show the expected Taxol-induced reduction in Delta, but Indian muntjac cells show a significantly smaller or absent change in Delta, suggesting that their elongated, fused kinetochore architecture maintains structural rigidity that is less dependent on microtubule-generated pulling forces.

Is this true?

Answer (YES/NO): YES